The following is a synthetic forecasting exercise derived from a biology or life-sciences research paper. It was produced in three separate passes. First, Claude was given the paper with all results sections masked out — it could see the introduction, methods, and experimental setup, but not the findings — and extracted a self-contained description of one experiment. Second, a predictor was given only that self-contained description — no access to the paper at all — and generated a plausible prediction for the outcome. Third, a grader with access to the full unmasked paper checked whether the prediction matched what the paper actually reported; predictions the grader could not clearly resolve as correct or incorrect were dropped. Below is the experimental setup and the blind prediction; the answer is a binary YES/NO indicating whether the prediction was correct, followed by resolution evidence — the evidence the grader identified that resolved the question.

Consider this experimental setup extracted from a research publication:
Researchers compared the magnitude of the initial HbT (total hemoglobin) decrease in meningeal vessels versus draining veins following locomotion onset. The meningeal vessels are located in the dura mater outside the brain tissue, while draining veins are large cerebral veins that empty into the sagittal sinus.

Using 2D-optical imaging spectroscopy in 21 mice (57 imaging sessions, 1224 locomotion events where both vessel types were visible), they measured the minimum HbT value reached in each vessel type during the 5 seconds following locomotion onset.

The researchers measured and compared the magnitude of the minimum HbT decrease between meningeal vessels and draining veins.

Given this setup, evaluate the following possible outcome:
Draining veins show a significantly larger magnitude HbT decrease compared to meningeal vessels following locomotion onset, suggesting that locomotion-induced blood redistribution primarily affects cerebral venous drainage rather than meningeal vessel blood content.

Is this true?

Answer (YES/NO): NO